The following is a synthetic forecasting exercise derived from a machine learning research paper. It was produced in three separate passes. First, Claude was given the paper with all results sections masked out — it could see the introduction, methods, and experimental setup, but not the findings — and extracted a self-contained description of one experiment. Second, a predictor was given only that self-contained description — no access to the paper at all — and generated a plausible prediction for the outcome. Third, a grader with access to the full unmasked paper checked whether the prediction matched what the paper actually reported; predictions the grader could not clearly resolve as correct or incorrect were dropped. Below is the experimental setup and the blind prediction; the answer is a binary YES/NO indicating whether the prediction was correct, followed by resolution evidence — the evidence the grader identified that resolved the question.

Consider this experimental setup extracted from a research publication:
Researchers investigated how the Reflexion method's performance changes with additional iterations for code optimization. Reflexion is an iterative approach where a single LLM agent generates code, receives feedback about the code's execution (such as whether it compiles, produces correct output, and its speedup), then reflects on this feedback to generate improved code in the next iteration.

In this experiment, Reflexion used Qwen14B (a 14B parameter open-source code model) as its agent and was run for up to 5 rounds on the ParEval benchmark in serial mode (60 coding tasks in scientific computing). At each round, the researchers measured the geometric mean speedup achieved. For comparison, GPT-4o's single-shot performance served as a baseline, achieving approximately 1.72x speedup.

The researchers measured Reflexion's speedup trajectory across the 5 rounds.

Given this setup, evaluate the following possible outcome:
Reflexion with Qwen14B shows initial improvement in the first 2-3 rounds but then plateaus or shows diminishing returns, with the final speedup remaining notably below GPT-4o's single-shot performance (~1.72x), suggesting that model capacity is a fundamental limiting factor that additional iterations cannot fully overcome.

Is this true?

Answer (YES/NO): NO